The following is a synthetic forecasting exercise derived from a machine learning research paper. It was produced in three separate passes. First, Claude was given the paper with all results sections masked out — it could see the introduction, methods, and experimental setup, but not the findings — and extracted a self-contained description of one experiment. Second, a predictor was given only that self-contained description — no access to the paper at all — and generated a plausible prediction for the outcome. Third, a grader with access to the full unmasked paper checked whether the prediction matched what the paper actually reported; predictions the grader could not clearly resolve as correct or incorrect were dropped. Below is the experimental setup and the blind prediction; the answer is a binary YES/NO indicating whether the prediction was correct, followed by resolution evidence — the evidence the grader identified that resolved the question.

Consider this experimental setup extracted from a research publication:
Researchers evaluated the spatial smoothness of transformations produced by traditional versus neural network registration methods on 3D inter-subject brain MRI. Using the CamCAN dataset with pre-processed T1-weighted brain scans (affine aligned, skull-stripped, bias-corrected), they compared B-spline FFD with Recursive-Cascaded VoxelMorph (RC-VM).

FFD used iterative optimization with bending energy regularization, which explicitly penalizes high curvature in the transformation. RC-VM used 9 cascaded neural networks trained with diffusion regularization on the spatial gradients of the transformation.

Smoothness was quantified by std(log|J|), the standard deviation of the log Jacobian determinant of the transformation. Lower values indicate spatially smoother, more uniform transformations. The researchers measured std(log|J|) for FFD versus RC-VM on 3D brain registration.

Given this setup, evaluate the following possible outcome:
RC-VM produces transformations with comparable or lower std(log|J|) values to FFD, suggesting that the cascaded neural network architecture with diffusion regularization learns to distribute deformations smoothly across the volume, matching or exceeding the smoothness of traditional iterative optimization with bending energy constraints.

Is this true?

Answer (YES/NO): YES